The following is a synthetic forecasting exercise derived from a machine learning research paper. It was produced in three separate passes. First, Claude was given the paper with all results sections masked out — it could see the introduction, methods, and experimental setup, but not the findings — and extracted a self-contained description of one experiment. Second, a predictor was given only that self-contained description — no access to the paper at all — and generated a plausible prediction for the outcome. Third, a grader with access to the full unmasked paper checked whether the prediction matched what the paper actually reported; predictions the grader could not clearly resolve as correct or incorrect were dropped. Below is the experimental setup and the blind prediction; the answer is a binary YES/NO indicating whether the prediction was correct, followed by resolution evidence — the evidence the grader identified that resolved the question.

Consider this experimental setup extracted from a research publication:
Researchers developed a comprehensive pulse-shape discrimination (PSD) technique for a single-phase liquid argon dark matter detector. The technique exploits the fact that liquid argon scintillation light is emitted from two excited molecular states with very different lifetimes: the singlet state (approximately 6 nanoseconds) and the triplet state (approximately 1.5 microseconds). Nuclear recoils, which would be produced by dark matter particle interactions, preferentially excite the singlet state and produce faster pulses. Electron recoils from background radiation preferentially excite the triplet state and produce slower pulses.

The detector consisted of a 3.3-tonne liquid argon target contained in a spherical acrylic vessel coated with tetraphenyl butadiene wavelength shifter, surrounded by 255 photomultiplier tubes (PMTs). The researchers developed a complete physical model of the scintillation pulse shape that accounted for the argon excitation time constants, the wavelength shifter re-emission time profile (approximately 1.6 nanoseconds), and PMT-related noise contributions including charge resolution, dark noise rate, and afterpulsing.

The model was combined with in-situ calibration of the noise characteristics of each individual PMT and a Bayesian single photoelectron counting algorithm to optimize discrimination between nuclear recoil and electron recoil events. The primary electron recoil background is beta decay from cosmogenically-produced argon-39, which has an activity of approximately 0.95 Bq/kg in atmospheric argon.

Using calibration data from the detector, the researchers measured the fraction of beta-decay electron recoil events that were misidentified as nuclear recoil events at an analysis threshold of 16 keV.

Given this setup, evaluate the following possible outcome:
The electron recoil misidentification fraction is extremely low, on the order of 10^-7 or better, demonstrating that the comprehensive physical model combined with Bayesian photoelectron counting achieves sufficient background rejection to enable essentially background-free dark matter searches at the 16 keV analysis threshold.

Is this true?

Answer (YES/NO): YES